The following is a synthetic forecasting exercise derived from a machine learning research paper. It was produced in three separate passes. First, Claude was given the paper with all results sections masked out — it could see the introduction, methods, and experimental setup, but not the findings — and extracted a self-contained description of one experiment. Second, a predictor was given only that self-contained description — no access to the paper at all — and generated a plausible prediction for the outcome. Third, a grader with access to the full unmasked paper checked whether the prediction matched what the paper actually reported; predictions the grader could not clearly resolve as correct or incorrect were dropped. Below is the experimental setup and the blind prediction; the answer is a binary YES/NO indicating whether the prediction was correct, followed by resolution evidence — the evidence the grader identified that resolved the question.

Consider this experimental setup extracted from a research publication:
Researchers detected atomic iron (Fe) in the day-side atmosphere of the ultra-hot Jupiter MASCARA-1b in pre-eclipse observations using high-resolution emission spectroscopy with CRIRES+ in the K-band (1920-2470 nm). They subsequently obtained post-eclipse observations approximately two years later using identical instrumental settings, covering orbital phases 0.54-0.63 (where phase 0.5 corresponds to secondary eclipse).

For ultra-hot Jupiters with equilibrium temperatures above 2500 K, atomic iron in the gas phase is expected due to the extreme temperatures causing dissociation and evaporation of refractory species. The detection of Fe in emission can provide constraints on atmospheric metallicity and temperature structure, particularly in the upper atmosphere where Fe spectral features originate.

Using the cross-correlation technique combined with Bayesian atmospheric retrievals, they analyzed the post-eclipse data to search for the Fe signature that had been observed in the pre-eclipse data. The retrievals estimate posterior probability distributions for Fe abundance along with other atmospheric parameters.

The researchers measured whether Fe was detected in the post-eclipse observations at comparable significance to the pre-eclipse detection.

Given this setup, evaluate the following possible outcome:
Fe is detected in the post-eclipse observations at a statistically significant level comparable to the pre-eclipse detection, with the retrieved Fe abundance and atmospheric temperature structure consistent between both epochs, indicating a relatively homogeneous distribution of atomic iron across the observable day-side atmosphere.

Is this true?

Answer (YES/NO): NO